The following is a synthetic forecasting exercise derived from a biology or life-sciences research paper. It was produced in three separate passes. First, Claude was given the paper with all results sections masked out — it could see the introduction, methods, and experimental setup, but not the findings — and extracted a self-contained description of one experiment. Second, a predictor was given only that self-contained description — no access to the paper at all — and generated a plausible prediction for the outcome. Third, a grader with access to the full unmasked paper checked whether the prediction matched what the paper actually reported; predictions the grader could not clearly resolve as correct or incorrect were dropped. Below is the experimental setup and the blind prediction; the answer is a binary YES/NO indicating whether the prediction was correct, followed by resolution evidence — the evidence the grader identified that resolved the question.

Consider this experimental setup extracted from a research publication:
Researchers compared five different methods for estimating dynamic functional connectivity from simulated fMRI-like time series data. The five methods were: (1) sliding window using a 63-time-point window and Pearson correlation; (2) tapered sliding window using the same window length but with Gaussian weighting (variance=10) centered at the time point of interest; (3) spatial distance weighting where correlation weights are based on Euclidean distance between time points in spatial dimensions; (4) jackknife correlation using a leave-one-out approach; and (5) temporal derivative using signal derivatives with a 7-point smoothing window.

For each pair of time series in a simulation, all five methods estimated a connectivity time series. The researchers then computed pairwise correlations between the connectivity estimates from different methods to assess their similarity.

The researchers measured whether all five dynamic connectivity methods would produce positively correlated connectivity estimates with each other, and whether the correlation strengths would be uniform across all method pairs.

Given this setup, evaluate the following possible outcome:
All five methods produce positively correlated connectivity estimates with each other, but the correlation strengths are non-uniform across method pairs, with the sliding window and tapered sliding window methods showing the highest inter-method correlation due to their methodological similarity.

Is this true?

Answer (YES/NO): NO